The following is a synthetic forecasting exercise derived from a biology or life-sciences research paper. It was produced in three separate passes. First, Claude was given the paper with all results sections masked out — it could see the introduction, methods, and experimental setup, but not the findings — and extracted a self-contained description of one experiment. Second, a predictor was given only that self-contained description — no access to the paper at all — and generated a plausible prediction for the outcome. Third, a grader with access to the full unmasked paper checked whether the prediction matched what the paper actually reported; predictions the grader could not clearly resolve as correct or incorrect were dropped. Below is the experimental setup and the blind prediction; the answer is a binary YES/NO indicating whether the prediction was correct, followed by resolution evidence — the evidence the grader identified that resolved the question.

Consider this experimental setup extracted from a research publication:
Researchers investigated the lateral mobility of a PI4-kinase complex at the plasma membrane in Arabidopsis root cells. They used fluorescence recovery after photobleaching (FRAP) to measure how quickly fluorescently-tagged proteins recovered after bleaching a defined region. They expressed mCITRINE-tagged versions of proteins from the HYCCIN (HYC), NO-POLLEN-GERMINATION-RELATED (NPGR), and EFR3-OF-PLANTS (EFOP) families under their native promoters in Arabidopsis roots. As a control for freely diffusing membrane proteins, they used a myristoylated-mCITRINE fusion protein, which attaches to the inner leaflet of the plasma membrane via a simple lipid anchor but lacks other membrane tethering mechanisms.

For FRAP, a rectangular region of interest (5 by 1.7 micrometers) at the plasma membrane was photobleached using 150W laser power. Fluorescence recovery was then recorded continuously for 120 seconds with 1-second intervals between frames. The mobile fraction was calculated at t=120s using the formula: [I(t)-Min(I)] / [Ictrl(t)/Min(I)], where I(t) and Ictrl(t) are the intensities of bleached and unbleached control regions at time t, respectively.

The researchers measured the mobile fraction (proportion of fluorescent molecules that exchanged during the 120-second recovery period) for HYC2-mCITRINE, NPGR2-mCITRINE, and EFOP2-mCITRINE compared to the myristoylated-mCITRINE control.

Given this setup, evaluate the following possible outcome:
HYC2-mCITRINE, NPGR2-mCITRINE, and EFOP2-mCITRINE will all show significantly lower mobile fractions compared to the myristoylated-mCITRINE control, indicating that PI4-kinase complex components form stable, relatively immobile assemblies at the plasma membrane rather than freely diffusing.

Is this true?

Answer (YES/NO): NO